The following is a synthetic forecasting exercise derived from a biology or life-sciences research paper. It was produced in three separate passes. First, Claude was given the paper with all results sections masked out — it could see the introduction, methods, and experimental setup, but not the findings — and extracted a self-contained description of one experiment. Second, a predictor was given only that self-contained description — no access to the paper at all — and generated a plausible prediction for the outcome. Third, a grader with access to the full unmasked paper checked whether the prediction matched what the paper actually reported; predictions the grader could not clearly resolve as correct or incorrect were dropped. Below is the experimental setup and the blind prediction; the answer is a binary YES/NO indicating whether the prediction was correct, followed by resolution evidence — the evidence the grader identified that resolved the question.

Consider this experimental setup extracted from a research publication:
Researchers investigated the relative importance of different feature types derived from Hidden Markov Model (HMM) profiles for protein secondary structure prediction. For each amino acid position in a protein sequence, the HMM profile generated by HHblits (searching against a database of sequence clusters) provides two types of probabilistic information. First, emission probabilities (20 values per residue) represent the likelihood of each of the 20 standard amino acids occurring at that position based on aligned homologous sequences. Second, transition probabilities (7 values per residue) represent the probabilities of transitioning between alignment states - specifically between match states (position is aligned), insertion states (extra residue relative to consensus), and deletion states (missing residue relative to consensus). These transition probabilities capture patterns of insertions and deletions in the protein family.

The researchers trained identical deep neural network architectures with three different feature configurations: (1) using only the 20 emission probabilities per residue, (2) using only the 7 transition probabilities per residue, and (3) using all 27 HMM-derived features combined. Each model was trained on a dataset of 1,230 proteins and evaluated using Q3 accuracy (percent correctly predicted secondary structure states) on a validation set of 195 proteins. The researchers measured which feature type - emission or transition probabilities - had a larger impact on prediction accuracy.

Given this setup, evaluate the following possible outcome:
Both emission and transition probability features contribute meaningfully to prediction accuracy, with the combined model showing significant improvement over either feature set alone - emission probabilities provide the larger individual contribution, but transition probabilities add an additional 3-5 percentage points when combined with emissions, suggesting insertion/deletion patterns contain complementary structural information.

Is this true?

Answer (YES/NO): NO